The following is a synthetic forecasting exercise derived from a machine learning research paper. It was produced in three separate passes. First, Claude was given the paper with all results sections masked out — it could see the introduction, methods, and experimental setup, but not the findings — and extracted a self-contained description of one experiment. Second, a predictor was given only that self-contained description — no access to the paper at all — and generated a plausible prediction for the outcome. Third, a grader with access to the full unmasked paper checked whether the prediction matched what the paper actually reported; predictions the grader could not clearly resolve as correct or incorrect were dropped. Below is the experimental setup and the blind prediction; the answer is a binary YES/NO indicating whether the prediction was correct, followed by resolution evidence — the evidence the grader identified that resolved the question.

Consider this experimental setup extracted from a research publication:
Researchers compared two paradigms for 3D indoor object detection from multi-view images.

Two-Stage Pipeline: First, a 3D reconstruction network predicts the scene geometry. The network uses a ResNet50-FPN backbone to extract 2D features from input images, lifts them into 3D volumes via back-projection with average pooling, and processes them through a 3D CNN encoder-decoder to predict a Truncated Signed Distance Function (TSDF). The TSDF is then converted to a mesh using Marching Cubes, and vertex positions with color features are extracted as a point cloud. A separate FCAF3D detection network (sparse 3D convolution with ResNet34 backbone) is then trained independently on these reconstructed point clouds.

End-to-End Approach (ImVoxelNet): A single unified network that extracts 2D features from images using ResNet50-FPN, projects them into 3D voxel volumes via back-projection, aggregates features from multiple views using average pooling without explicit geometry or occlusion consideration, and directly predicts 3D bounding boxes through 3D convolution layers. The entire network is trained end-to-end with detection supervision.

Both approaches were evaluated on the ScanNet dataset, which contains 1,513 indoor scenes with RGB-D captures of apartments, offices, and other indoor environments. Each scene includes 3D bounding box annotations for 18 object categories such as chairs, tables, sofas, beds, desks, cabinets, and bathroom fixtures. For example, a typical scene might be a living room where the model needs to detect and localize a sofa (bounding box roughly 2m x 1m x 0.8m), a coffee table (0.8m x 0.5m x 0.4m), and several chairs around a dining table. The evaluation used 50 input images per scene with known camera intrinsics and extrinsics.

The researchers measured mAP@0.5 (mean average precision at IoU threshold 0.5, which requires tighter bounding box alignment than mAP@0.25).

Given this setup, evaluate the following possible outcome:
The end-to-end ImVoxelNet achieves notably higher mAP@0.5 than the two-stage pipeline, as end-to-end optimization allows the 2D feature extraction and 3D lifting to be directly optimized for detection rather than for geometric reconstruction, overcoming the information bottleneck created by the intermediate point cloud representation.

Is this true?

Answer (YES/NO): NO